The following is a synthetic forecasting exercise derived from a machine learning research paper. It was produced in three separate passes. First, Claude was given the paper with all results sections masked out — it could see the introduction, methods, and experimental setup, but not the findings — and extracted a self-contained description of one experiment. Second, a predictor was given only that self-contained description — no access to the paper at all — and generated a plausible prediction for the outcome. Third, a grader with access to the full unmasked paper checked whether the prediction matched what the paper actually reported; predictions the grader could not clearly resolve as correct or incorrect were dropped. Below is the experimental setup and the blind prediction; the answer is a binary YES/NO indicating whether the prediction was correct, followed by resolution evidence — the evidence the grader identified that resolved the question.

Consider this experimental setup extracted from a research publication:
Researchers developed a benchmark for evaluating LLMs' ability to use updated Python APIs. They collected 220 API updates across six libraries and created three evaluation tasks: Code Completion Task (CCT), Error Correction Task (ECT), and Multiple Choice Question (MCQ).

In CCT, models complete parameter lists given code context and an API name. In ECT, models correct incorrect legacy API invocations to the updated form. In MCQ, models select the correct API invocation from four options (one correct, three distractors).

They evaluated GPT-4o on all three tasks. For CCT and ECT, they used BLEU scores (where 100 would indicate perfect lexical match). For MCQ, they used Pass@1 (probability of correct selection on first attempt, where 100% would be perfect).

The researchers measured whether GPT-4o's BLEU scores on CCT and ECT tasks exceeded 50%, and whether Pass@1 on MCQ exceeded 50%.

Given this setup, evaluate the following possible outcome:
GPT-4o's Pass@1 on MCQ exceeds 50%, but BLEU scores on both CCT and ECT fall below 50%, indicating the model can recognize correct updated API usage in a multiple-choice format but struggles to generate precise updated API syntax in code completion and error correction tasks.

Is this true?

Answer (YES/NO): NO